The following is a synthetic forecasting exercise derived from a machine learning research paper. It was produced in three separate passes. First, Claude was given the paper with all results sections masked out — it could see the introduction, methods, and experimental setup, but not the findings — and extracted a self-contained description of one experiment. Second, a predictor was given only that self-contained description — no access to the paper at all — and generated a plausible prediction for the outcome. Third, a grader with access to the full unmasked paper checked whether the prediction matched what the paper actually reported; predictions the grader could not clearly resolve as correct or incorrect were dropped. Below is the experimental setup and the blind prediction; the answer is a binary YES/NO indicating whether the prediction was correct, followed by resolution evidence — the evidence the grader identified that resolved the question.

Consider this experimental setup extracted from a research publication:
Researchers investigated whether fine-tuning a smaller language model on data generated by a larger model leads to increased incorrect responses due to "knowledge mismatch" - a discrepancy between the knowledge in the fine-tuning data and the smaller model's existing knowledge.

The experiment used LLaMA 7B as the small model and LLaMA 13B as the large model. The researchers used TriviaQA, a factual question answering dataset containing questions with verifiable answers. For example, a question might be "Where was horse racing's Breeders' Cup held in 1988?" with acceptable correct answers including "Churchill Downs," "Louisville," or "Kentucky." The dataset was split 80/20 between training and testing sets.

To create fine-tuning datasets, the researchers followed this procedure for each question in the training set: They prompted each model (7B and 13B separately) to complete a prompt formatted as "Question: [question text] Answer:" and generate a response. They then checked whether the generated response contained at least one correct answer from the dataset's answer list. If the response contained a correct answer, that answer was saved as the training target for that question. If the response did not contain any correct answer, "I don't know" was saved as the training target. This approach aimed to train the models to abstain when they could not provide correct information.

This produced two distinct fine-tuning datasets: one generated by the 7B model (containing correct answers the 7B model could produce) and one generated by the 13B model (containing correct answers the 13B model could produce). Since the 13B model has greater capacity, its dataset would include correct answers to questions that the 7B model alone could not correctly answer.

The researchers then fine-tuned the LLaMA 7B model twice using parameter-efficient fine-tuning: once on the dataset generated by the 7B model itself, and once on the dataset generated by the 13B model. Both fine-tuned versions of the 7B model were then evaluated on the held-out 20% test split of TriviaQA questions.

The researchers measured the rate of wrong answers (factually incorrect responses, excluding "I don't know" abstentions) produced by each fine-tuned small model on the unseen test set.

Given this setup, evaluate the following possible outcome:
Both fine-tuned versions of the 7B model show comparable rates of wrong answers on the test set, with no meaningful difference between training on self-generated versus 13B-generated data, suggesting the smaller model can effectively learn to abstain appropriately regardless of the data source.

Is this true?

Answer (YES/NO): NO